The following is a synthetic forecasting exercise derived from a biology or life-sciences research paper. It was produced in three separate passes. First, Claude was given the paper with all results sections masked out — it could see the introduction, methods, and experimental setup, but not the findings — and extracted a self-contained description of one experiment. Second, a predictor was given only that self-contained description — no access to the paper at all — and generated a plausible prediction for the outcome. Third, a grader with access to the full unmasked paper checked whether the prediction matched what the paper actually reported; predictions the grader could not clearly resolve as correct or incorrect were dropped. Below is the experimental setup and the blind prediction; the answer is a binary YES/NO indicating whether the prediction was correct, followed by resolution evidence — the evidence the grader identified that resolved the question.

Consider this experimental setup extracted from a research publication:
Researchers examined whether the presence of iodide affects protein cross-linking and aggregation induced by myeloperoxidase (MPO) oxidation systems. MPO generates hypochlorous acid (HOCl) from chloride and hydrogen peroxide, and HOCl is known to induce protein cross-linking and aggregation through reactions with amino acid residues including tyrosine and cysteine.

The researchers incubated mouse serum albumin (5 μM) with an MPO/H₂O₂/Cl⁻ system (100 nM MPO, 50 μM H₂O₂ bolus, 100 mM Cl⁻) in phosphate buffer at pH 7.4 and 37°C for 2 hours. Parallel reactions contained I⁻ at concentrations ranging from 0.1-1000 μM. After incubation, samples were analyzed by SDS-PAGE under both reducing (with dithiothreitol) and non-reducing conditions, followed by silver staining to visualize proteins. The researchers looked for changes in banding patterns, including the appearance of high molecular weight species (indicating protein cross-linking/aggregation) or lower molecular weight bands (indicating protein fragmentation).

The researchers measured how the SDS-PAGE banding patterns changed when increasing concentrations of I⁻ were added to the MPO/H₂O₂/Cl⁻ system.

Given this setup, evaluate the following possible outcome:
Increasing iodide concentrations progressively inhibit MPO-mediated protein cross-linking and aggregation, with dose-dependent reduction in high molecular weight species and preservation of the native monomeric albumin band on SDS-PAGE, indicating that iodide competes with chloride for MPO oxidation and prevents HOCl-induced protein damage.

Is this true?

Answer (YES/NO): YES